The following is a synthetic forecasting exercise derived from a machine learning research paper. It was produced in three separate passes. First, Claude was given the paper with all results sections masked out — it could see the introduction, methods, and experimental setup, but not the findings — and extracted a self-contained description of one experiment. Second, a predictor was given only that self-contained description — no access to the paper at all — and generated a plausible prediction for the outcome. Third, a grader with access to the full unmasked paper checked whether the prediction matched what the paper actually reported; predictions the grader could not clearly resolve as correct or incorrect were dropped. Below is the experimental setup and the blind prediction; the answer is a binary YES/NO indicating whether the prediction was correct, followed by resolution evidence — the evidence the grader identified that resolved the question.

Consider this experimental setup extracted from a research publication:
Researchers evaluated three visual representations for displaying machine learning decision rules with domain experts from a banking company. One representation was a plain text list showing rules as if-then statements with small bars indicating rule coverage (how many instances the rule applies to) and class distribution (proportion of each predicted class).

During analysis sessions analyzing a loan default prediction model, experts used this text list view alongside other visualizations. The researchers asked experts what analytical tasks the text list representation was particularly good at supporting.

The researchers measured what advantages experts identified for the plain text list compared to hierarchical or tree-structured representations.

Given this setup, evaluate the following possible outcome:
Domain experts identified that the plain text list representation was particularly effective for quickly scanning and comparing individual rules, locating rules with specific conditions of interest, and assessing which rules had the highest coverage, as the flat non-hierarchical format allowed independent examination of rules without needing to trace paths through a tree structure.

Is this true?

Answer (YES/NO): NO